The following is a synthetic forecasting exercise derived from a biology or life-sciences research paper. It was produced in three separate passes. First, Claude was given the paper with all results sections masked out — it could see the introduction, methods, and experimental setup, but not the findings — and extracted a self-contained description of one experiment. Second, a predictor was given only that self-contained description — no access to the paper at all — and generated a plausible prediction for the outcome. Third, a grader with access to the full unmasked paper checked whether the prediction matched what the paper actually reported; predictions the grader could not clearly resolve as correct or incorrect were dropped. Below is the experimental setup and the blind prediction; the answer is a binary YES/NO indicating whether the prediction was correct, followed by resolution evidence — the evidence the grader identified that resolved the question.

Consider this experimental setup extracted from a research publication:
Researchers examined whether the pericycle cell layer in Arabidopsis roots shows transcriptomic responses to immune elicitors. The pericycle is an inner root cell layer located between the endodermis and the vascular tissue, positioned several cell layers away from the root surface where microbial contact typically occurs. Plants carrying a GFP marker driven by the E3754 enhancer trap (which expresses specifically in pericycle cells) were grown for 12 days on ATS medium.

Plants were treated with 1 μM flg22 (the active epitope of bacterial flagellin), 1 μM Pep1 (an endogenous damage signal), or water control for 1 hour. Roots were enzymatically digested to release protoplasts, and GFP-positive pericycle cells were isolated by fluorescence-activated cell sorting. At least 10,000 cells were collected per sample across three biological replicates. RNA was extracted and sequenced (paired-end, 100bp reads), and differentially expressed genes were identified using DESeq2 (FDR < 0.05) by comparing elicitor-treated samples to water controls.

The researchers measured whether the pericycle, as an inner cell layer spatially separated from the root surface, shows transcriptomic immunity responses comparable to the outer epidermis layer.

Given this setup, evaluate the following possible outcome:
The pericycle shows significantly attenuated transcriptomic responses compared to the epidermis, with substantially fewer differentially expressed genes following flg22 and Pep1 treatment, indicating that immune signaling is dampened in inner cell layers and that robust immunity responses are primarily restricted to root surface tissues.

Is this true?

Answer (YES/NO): YES